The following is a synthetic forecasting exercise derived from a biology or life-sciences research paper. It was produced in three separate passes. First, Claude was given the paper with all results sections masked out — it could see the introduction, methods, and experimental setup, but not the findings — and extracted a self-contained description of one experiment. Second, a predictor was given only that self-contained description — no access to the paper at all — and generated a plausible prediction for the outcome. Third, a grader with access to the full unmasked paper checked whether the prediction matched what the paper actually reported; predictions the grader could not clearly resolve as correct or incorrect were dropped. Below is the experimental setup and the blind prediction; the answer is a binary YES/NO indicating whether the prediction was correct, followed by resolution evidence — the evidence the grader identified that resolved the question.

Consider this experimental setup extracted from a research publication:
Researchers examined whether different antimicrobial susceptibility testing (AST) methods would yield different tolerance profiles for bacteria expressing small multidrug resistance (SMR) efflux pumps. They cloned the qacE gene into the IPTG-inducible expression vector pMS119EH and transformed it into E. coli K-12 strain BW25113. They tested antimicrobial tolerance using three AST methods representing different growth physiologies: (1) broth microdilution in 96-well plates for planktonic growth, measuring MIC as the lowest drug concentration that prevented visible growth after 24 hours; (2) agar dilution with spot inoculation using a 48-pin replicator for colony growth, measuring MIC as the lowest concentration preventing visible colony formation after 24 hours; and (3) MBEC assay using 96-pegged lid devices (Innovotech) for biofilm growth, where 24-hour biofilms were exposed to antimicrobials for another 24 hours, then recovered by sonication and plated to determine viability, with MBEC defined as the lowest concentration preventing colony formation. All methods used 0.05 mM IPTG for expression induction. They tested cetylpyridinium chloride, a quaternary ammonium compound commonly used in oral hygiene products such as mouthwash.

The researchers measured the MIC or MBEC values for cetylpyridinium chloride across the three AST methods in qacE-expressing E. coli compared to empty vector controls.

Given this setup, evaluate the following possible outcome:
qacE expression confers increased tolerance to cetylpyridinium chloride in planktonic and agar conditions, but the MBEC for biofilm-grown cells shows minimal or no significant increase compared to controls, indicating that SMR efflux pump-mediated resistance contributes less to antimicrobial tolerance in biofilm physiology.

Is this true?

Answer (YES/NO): NO